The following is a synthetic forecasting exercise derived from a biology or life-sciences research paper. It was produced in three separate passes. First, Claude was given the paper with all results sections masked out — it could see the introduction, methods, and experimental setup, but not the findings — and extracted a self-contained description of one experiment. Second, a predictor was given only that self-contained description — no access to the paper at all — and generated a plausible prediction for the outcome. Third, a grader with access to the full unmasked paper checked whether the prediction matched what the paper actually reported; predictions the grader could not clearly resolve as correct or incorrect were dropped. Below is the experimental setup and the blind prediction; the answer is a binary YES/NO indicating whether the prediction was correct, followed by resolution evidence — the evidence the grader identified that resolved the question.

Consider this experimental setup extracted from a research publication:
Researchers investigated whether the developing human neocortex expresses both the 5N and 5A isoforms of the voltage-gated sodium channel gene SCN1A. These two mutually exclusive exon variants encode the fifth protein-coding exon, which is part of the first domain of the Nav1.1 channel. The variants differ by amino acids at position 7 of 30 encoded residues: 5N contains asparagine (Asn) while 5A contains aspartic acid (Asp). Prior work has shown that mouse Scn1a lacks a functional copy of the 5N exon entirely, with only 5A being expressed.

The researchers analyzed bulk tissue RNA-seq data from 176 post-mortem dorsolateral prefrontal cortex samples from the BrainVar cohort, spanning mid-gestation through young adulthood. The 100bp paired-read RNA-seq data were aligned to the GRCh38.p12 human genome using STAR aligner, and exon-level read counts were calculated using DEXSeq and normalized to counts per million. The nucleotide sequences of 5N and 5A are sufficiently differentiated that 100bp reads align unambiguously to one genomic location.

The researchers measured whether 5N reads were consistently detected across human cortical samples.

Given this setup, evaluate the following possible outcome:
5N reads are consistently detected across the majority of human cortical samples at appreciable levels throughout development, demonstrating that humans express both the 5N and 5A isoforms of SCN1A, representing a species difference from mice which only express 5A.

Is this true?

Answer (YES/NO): NO